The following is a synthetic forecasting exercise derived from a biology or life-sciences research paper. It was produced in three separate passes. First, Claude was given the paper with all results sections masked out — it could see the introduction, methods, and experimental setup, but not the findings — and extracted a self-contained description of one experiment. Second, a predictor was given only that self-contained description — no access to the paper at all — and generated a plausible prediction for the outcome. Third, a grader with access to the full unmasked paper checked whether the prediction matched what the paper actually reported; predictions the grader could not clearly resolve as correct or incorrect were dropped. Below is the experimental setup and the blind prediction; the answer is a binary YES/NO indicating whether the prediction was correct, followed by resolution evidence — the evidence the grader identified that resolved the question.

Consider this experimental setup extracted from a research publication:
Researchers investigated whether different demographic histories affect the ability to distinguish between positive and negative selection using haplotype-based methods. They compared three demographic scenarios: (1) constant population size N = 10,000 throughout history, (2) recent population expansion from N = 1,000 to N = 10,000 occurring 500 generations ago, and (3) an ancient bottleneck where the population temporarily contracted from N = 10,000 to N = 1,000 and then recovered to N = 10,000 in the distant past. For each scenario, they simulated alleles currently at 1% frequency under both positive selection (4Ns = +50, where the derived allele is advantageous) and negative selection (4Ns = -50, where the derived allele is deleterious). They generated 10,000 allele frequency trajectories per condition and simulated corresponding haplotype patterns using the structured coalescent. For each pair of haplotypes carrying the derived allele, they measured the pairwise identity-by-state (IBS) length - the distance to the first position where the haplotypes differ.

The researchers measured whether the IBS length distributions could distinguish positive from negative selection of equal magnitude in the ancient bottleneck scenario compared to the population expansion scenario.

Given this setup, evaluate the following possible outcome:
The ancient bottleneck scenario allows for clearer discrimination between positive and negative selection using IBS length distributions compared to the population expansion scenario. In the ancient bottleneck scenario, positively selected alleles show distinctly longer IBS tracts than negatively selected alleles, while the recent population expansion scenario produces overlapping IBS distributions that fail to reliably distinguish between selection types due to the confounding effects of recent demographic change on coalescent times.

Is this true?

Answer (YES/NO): NO